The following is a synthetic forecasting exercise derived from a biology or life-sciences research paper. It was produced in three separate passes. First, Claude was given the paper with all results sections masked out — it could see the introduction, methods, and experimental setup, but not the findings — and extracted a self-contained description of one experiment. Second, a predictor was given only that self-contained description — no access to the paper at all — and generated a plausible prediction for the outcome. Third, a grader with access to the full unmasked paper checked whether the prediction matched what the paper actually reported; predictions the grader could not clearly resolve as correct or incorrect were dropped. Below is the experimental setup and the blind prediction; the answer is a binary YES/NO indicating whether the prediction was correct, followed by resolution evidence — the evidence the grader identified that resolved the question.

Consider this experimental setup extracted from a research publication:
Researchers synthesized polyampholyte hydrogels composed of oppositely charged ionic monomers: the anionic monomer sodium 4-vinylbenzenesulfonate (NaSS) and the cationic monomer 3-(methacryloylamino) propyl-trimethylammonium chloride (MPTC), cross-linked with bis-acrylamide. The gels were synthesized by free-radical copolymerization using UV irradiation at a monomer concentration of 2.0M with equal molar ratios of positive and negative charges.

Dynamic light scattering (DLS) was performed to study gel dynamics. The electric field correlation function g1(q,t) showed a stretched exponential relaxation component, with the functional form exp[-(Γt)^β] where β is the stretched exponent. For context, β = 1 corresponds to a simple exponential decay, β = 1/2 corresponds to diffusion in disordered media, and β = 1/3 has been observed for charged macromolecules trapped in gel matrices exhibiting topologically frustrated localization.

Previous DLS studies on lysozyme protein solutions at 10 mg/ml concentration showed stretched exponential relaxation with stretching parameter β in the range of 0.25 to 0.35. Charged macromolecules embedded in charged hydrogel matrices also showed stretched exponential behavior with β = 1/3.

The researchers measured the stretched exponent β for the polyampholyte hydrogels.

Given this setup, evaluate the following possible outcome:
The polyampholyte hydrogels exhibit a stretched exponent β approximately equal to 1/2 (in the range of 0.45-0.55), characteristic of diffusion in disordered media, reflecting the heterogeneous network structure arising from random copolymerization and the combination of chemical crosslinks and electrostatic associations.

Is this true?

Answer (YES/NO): NO